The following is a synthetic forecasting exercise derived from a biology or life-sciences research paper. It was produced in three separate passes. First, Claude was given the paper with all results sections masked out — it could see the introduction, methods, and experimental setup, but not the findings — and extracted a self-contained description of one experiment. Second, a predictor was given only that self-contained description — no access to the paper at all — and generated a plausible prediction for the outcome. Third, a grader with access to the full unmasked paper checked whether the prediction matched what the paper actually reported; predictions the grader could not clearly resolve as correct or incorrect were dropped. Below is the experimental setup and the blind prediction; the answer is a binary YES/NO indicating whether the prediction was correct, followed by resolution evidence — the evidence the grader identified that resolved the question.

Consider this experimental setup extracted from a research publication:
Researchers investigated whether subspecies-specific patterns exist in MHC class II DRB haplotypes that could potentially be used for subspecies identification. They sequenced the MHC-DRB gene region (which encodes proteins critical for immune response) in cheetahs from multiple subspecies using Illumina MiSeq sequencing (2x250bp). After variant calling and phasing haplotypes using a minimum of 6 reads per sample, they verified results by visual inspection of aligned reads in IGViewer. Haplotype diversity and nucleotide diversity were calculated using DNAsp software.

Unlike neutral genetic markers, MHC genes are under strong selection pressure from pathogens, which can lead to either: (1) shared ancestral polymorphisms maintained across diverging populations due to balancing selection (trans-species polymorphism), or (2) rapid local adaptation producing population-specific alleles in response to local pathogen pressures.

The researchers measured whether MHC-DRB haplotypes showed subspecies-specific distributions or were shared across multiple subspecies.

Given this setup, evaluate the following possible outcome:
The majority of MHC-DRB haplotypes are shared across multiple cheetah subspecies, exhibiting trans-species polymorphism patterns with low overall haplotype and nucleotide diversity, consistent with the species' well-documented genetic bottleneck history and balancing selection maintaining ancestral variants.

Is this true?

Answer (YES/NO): NO